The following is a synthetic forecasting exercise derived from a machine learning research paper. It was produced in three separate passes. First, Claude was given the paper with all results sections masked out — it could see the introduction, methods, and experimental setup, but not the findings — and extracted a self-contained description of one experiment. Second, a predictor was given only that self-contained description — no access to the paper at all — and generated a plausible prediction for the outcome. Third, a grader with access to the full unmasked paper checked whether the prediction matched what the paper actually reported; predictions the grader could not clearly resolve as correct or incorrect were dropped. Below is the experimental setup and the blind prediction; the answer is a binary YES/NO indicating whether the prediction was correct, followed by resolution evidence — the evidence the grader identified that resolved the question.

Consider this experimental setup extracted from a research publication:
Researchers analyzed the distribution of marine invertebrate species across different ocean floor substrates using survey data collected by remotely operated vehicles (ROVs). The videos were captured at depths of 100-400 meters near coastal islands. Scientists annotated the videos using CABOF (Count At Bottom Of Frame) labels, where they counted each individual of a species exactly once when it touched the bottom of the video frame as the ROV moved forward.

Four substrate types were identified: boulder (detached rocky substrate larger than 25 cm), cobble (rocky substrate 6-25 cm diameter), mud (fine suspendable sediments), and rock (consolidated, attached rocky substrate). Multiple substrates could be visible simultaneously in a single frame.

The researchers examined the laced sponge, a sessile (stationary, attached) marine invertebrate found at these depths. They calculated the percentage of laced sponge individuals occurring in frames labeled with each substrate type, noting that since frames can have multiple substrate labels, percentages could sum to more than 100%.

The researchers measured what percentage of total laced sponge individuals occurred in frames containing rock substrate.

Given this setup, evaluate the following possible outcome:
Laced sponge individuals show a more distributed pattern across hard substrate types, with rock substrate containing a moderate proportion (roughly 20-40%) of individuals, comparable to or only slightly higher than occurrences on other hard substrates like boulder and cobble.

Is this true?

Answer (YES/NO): NO